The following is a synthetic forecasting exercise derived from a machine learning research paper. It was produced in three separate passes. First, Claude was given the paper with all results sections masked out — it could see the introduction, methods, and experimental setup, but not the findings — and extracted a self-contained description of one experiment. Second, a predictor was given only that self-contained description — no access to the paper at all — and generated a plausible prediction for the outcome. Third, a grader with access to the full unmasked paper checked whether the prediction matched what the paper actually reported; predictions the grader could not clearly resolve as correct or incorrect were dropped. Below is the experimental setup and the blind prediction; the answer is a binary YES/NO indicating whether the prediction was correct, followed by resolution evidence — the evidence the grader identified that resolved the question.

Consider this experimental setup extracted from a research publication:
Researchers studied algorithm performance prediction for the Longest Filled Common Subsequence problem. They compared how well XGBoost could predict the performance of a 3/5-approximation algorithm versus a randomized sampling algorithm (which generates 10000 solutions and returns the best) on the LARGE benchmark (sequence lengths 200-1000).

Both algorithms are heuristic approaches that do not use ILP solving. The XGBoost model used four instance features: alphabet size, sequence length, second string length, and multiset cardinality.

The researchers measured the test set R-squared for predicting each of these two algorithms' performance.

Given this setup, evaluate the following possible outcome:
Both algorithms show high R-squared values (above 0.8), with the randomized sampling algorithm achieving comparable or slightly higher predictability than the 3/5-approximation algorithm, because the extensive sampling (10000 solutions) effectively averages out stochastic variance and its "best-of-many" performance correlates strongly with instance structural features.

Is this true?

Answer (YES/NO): YES